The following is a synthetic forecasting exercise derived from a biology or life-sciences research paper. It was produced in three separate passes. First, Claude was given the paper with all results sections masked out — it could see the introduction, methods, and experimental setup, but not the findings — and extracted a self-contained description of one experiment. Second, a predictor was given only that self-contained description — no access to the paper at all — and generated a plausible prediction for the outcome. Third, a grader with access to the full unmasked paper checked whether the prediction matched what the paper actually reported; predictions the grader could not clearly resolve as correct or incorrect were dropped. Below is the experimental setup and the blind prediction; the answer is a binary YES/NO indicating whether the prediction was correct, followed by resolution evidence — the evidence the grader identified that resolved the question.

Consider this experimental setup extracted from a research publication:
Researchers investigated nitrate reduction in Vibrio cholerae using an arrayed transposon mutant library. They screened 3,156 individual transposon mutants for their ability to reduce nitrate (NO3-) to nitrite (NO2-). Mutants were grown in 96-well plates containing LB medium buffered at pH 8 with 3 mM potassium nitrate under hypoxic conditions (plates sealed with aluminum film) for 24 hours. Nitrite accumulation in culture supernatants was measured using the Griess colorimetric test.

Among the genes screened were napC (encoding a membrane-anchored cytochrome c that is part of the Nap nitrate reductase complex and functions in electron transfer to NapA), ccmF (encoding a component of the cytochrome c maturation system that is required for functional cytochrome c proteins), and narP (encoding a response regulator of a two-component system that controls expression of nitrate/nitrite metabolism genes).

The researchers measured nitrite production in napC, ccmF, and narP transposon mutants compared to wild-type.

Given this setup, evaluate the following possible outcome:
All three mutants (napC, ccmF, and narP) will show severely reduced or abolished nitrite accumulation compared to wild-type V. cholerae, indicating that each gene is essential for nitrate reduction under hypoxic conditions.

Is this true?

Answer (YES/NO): YES